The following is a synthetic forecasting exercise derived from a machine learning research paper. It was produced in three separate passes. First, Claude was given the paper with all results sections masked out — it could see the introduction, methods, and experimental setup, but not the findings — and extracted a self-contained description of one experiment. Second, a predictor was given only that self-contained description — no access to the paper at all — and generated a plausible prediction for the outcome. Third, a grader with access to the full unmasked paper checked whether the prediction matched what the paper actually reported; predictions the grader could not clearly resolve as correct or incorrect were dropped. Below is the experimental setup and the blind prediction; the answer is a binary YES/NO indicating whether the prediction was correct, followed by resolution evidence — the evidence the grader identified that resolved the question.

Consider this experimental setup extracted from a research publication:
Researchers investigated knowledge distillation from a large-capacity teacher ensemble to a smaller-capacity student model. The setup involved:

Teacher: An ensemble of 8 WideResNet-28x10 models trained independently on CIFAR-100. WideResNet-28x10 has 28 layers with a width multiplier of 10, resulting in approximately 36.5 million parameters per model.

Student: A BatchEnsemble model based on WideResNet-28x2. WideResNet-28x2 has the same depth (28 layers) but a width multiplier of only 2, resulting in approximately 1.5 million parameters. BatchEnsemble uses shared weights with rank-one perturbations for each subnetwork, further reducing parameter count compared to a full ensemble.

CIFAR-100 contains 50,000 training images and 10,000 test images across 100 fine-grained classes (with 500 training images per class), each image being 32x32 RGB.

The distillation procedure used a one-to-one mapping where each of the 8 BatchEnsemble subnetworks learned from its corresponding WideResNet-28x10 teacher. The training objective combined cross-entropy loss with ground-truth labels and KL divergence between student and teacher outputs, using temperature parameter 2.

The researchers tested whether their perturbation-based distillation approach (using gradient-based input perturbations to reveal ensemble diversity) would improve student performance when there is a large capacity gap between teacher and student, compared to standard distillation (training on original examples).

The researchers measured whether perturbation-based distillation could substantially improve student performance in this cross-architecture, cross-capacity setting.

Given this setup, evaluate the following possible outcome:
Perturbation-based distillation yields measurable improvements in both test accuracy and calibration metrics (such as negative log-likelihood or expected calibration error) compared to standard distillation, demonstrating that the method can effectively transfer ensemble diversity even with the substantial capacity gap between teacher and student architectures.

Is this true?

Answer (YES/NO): NO